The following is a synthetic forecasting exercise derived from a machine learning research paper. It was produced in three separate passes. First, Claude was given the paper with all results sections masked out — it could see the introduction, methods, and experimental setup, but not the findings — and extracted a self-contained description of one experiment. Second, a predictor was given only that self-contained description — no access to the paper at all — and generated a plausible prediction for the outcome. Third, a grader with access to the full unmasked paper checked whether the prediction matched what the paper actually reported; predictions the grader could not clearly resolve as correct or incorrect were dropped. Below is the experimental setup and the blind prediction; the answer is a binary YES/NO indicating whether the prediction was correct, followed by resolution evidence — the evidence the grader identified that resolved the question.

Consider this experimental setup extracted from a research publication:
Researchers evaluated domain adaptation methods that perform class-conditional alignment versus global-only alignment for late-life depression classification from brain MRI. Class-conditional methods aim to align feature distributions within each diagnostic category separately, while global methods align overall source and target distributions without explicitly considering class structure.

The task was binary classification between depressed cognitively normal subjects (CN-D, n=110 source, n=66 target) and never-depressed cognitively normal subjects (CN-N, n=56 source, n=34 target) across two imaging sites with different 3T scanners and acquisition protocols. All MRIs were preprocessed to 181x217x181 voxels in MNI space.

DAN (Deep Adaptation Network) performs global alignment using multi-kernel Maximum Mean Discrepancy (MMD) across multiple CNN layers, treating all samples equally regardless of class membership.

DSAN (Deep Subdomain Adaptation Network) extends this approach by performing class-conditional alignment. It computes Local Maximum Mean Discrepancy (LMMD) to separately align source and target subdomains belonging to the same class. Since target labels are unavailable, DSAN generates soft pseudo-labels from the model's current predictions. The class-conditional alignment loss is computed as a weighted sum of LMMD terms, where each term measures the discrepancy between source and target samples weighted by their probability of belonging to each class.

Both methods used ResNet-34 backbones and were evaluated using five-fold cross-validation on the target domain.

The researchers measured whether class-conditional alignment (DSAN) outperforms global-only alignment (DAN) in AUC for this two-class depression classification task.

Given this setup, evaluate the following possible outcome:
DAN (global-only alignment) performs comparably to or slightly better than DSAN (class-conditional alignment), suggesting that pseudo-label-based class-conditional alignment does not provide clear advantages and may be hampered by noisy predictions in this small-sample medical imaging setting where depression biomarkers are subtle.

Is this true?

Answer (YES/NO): YES